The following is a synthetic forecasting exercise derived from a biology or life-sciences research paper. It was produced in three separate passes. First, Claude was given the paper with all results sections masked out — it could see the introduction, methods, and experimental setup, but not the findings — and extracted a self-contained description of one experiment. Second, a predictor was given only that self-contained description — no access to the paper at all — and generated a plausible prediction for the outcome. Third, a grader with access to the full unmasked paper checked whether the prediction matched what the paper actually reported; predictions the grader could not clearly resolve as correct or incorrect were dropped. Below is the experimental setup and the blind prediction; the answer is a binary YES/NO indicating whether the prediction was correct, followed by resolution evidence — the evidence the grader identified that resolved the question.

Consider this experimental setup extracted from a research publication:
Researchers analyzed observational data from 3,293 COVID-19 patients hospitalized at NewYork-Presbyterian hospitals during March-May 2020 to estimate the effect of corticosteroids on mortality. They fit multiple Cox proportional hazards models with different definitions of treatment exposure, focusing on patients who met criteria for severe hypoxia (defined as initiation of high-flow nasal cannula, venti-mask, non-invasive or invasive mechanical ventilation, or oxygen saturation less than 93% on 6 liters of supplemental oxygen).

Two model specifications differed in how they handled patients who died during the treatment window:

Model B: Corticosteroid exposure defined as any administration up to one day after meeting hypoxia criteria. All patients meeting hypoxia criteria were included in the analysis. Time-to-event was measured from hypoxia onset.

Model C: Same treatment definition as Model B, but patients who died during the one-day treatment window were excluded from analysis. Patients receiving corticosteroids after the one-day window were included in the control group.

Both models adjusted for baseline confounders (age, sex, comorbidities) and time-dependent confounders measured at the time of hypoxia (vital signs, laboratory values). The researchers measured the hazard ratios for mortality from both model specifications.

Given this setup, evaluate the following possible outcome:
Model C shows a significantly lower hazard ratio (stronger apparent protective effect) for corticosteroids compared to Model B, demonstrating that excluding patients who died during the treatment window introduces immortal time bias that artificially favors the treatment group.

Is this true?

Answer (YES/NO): NO